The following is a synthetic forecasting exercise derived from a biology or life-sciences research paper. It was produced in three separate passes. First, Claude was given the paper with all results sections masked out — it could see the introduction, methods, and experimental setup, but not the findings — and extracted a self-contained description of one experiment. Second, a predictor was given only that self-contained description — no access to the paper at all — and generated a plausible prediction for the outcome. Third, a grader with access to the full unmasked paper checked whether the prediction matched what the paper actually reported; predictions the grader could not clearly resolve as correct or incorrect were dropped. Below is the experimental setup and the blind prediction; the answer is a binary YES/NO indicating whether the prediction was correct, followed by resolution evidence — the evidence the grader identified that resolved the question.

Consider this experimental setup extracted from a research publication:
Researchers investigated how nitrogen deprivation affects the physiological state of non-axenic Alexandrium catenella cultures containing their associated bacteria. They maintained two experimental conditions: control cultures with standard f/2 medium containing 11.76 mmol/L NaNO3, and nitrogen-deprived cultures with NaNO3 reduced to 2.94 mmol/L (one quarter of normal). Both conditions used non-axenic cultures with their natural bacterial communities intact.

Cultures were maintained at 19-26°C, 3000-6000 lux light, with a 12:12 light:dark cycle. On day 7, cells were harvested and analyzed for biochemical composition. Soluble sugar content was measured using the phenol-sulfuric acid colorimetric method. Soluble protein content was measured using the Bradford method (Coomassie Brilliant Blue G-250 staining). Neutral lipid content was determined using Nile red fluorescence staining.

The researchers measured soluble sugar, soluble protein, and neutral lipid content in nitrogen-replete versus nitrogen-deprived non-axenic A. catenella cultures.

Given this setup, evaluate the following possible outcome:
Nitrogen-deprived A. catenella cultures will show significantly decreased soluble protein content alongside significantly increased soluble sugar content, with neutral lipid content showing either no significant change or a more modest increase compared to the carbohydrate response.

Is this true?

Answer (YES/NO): NO